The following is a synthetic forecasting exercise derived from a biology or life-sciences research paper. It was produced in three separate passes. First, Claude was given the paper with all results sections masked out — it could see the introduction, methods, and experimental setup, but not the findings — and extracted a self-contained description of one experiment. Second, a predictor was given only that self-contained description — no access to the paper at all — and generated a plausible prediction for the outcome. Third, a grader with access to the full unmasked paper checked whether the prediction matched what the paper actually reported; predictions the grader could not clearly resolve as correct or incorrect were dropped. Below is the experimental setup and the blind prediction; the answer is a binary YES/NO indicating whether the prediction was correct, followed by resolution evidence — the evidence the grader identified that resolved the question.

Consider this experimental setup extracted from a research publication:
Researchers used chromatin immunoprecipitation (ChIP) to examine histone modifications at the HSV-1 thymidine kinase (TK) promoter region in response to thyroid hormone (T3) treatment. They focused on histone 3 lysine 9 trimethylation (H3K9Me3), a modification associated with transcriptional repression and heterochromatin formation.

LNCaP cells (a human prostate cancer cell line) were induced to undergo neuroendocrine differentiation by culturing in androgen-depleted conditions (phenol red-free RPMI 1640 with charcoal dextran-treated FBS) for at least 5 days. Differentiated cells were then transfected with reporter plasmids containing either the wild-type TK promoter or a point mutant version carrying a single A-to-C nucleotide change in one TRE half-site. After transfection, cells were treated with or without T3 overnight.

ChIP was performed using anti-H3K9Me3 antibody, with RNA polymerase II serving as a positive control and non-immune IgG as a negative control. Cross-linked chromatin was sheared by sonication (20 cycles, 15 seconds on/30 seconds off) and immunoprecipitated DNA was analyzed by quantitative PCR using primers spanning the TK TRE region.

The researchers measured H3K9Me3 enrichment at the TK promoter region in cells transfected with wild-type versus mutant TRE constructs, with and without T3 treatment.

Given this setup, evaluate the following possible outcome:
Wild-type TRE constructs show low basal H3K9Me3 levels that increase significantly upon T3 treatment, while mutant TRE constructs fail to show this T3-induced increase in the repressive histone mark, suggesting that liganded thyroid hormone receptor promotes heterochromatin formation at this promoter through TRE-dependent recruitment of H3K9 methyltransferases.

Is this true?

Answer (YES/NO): NO